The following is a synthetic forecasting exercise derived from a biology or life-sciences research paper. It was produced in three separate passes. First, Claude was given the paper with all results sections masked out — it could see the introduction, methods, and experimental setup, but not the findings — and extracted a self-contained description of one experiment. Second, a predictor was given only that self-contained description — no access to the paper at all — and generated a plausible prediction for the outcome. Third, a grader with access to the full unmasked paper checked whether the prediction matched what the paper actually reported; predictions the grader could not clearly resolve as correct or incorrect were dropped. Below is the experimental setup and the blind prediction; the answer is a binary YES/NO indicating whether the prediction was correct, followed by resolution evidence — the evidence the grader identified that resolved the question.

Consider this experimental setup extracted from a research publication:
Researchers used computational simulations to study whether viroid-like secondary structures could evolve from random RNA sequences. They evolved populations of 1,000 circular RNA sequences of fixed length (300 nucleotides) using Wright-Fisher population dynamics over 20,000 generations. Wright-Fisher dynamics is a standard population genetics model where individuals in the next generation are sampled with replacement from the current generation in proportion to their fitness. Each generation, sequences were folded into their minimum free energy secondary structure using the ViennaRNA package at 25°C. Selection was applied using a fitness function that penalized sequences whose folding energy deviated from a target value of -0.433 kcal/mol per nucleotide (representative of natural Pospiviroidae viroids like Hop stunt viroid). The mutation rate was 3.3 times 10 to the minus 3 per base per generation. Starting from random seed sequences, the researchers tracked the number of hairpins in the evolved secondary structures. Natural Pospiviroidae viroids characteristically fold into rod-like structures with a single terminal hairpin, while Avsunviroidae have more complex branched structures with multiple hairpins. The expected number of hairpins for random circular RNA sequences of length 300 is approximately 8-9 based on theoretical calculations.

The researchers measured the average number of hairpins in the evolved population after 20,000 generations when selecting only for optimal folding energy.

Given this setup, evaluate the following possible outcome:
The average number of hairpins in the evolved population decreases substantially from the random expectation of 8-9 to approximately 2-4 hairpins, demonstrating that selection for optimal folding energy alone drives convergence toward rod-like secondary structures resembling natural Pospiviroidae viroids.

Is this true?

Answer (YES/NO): NO